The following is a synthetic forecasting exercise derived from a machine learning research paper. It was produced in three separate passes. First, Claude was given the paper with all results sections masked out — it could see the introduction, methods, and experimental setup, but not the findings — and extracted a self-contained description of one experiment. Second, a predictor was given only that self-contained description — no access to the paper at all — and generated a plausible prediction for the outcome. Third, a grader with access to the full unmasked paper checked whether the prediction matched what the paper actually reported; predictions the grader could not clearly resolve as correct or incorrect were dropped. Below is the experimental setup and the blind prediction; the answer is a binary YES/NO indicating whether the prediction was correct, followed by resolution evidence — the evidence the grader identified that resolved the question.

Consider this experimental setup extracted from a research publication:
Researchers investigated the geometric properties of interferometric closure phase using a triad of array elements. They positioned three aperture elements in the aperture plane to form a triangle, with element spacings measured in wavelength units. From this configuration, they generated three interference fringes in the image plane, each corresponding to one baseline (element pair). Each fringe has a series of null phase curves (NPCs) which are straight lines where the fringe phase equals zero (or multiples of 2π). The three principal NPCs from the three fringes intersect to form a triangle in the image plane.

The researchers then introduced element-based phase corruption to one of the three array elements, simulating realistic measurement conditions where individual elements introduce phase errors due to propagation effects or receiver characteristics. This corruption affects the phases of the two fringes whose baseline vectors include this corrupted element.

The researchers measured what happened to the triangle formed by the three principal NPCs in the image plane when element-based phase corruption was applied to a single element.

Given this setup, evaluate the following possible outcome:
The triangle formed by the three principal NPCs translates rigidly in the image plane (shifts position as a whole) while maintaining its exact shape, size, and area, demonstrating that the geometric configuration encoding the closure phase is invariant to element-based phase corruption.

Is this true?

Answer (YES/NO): YES